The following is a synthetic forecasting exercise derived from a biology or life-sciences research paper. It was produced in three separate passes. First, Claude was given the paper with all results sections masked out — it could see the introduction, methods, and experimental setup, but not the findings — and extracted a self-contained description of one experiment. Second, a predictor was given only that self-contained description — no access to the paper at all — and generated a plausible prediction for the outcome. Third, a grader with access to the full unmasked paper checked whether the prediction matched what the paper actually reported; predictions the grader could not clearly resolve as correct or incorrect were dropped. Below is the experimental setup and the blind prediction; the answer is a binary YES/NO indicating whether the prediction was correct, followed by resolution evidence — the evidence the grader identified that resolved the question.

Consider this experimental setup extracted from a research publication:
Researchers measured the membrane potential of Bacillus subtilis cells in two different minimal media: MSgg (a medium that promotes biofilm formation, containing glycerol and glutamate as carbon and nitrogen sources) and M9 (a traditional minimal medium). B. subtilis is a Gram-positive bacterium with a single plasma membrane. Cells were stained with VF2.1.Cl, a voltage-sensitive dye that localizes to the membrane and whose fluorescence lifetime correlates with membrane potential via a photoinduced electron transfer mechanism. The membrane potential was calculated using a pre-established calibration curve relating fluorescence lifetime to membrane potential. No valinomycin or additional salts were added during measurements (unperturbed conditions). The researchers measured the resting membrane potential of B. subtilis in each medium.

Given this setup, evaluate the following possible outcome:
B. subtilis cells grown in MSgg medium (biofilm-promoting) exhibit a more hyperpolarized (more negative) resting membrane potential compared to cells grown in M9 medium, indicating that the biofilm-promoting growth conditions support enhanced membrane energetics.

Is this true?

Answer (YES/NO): NO